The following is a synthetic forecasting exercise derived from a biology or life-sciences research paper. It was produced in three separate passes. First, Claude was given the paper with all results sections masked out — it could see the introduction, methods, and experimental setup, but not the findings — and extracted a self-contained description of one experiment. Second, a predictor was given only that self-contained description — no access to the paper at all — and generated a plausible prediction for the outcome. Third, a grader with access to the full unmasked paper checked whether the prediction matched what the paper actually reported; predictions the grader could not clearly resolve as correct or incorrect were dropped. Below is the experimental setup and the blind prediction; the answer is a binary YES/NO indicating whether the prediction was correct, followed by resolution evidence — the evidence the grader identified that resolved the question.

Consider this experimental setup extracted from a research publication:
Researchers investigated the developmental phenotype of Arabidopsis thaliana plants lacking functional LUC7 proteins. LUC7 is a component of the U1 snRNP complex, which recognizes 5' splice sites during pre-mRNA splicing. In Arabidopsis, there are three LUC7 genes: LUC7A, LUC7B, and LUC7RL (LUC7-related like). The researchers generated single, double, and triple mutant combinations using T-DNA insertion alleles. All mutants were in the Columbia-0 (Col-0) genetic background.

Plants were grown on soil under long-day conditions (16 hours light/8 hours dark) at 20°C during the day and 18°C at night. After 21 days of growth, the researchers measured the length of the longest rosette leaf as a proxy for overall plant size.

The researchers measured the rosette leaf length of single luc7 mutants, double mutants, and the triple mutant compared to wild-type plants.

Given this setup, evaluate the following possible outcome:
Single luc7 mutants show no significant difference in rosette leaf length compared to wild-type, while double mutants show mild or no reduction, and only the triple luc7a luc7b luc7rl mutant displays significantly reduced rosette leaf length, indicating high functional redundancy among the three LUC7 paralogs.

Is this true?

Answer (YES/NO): YES